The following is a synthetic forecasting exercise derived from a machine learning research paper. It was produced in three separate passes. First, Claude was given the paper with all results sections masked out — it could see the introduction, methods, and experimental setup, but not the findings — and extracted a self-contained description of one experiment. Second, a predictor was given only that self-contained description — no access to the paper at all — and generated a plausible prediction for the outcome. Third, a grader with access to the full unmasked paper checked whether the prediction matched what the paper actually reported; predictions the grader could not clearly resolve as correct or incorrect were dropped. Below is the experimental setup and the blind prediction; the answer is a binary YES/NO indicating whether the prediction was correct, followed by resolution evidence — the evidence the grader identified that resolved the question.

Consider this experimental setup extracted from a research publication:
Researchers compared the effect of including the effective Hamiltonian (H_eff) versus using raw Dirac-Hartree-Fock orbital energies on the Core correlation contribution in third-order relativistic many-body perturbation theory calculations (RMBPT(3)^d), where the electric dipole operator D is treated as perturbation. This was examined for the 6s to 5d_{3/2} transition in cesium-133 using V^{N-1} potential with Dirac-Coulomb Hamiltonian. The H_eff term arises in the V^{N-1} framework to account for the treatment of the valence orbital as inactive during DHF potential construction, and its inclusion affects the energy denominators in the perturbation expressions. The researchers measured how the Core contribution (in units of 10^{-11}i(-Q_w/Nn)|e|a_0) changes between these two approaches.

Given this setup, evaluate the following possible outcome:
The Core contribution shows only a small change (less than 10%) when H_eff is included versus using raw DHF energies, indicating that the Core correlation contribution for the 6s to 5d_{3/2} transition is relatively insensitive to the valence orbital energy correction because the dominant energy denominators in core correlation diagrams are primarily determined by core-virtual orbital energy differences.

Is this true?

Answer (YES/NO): YES